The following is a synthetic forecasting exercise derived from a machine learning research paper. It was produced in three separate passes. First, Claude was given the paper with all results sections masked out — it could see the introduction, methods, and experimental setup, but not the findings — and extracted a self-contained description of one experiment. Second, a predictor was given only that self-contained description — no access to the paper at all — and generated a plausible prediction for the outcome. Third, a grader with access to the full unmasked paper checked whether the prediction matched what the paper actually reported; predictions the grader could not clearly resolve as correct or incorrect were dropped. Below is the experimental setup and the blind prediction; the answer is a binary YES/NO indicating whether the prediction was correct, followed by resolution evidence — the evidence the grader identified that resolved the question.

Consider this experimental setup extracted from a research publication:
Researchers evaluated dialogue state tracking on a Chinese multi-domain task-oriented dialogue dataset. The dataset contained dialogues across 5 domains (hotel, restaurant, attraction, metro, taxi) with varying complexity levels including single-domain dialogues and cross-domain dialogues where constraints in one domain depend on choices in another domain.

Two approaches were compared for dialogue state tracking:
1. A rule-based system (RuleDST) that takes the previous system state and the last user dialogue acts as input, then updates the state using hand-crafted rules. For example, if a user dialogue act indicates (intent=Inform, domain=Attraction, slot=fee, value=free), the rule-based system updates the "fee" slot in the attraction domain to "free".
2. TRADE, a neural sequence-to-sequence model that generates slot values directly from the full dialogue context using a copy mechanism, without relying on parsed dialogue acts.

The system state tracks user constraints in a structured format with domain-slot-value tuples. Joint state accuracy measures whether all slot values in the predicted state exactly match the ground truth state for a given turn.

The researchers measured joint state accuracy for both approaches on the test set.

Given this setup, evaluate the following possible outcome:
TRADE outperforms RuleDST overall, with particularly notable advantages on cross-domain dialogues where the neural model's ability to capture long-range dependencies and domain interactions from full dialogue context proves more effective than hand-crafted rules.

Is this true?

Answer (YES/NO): NO